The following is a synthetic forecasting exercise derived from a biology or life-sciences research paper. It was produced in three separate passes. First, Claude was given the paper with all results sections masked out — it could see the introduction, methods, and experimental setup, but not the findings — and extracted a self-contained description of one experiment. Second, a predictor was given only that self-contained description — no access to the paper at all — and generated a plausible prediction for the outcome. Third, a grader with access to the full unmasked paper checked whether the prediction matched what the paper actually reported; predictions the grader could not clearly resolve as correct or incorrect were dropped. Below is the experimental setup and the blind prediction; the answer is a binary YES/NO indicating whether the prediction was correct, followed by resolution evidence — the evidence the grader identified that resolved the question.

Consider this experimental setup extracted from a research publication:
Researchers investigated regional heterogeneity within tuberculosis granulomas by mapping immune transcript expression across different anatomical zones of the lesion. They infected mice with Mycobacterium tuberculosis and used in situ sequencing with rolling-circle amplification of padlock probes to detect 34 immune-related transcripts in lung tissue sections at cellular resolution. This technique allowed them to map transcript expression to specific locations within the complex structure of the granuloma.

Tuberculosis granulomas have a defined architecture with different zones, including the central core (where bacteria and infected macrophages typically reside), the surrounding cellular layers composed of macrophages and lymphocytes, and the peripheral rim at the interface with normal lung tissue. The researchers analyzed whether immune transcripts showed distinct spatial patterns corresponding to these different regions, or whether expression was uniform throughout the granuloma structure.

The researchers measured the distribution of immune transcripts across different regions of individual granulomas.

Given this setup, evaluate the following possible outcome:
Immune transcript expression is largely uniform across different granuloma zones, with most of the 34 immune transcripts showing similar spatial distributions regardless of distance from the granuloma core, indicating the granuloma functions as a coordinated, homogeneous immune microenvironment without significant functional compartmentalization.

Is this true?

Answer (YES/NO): NO